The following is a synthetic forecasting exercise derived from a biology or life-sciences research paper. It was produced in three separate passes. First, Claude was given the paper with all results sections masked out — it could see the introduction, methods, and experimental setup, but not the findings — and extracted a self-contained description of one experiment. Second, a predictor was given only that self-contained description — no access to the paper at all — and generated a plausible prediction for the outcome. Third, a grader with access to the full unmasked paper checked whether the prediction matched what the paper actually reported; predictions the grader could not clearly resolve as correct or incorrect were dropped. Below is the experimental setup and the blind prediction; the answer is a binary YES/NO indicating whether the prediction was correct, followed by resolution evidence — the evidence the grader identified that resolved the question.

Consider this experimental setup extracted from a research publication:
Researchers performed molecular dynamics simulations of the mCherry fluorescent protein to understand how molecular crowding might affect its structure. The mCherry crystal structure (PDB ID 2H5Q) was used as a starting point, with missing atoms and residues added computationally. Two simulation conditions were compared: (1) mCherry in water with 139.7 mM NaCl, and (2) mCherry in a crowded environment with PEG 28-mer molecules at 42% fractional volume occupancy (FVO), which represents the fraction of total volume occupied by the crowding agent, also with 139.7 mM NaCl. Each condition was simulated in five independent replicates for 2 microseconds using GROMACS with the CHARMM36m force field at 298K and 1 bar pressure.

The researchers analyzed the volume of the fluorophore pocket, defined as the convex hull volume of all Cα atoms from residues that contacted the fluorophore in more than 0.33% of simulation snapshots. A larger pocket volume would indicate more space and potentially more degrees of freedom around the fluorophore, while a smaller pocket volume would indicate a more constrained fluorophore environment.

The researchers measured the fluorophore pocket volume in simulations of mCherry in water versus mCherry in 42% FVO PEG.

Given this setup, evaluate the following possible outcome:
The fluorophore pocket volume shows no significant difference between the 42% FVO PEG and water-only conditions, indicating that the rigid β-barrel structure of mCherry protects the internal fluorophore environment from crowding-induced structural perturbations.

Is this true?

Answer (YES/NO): NO